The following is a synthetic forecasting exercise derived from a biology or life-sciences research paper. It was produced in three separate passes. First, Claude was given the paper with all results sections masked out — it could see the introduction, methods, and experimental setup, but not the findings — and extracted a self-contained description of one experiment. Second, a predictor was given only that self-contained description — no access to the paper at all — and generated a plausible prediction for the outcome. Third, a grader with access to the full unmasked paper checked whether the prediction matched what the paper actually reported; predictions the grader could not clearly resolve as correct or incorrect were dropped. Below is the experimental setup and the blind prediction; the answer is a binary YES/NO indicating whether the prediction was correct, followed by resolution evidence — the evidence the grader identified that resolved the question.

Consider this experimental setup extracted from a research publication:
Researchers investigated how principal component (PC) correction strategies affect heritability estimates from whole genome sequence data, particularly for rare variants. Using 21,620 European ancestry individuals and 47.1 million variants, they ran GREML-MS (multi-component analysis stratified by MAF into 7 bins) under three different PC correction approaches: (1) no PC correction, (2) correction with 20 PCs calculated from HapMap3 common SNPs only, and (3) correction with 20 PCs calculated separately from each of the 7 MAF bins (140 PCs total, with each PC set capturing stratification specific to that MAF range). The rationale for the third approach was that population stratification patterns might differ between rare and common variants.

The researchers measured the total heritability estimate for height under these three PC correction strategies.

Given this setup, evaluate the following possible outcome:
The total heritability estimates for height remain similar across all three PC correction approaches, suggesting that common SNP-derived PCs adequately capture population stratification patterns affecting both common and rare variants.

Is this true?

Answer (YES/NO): YES